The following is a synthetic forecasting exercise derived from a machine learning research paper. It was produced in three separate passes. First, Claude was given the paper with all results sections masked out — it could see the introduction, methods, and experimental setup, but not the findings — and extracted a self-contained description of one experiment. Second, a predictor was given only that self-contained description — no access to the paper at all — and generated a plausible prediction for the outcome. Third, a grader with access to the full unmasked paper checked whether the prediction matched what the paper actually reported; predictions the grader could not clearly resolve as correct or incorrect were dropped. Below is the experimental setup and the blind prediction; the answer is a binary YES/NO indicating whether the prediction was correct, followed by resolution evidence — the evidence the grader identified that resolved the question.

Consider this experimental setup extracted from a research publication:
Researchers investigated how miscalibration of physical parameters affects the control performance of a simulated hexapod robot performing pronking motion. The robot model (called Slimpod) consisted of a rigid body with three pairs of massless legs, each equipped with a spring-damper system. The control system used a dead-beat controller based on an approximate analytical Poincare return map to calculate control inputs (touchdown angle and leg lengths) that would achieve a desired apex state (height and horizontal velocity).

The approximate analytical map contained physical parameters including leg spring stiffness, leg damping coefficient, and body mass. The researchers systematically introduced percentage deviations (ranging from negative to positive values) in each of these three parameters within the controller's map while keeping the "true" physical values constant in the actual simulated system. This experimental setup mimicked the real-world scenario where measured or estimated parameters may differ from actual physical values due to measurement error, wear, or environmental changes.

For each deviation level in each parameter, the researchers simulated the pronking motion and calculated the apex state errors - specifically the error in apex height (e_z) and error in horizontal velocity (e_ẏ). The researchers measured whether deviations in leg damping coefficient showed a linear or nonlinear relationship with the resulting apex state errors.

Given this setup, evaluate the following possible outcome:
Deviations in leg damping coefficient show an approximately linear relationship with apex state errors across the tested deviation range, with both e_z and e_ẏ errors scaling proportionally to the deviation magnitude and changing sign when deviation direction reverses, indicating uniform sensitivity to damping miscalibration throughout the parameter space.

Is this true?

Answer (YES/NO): NO